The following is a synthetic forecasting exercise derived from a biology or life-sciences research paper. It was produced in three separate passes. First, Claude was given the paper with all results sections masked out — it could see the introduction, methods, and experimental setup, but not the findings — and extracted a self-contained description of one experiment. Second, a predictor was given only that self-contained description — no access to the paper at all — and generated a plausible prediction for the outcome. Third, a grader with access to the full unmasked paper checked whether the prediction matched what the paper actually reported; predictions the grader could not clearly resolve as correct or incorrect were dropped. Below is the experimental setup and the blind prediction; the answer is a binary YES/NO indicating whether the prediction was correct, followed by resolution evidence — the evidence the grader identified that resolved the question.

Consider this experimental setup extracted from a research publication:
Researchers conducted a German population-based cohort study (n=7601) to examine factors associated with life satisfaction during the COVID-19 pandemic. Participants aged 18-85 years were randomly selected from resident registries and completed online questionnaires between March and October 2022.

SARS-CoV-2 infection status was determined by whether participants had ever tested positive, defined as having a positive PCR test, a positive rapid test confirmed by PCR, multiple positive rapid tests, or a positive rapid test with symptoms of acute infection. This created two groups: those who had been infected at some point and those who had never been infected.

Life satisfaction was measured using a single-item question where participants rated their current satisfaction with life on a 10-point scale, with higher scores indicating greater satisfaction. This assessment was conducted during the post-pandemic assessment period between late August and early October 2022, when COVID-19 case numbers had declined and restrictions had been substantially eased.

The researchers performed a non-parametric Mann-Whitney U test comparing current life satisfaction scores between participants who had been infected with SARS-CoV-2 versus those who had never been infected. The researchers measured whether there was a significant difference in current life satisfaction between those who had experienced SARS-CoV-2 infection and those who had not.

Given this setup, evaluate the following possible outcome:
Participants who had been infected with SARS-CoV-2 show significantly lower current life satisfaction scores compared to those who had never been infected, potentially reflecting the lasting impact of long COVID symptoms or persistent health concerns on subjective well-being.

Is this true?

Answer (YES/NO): NO